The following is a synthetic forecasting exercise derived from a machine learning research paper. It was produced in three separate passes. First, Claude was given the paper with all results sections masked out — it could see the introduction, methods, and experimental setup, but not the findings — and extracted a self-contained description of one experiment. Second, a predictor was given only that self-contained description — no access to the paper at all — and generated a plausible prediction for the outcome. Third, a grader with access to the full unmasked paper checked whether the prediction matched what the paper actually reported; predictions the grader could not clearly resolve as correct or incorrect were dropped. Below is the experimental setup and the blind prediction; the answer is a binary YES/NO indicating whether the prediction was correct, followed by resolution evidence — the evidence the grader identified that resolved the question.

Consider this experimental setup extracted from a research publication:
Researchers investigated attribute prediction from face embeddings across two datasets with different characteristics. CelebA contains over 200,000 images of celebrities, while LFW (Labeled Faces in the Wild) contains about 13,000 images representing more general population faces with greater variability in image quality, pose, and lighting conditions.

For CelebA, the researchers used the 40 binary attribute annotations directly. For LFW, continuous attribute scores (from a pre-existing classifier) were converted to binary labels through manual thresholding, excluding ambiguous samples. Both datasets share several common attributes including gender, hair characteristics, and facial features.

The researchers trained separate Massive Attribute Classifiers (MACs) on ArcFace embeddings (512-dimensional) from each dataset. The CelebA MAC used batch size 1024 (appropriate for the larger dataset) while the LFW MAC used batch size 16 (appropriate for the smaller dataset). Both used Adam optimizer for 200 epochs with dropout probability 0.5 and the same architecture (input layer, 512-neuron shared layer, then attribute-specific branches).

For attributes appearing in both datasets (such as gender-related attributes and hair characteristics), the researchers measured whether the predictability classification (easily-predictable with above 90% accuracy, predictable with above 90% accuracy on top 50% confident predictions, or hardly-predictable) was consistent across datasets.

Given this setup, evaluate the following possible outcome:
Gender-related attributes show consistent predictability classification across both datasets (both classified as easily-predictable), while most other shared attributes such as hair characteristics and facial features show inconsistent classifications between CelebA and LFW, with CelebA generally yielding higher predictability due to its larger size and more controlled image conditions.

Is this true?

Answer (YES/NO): NO